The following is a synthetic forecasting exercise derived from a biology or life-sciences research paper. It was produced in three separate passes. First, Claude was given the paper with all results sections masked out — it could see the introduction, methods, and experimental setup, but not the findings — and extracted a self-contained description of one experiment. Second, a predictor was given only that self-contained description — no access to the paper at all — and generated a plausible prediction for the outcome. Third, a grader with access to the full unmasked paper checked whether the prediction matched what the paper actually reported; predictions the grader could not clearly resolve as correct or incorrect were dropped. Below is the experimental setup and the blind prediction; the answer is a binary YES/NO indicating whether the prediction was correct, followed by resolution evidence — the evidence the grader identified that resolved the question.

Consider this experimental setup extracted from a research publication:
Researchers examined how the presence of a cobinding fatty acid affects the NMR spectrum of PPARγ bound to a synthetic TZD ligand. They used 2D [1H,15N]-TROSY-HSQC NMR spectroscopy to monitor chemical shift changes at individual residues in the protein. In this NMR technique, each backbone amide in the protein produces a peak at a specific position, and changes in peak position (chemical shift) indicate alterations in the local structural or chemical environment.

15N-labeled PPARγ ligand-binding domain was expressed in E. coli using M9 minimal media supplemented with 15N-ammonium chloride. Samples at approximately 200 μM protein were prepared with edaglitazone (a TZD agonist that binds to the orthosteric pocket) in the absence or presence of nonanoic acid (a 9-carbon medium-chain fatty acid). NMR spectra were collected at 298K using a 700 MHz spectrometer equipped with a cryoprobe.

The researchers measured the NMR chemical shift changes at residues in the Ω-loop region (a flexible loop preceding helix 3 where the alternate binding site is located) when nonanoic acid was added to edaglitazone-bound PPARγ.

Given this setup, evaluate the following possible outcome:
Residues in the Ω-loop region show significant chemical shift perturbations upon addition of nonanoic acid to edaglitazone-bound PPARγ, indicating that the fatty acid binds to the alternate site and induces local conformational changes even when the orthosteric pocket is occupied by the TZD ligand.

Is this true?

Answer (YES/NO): NO